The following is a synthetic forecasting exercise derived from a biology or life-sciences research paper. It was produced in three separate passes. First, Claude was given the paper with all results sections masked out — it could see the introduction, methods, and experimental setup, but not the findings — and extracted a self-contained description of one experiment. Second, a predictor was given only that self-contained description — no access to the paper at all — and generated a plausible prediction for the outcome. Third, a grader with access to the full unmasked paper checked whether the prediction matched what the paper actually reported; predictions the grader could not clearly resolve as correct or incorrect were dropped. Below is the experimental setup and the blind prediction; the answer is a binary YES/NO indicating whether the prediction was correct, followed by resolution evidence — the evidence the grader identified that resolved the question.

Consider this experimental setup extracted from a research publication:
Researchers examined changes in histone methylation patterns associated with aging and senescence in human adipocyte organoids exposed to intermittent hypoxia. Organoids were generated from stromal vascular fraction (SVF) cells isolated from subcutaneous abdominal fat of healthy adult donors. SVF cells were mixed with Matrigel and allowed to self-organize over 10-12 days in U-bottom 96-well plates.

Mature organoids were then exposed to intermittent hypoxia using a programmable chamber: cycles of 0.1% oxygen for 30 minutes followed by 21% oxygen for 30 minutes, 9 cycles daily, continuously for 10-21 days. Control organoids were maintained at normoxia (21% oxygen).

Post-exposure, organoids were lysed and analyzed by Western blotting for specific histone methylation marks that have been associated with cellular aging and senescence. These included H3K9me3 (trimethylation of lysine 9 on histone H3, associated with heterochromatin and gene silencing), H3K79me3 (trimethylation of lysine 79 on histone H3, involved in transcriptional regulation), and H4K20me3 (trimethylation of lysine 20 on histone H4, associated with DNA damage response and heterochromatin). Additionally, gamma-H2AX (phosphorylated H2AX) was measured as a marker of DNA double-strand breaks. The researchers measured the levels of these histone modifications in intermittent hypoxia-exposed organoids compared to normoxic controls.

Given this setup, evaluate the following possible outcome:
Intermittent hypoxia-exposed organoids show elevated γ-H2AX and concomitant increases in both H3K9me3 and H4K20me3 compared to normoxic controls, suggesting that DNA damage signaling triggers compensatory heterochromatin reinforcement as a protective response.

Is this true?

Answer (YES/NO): YES